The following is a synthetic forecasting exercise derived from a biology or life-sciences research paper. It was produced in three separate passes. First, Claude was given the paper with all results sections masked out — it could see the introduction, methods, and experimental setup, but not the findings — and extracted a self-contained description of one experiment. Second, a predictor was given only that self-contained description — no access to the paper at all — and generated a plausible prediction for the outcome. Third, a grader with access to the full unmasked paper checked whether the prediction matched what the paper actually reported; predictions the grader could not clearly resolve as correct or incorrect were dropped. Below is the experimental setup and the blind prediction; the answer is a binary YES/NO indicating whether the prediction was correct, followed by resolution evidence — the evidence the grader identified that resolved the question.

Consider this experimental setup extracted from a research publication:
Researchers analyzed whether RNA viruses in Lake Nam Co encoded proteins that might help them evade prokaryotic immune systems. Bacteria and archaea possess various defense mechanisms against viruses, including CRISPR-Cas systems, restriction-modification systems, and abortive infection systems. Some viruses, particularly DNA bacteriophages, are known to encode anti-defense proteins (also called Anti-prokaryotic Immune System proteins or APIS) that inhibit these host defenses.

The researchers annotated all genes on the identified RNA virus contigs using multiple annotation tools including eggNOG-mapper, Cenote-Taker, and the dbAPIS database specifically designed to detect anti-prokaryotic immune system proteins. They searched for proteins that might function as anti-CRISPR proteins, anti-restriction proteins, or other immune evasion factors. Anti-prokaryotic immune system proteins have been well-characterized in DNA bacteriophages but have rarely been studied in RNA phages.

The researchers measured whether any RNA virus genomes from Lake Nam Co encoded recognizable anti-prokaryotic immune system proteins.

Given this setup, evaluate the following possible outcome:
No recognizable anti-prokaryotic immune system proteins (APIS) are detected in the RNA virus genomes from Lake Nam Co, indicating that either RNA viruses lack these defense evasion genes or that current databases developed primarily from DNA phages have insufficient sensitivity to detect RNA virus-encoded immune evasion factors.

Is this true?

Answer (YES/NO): NO